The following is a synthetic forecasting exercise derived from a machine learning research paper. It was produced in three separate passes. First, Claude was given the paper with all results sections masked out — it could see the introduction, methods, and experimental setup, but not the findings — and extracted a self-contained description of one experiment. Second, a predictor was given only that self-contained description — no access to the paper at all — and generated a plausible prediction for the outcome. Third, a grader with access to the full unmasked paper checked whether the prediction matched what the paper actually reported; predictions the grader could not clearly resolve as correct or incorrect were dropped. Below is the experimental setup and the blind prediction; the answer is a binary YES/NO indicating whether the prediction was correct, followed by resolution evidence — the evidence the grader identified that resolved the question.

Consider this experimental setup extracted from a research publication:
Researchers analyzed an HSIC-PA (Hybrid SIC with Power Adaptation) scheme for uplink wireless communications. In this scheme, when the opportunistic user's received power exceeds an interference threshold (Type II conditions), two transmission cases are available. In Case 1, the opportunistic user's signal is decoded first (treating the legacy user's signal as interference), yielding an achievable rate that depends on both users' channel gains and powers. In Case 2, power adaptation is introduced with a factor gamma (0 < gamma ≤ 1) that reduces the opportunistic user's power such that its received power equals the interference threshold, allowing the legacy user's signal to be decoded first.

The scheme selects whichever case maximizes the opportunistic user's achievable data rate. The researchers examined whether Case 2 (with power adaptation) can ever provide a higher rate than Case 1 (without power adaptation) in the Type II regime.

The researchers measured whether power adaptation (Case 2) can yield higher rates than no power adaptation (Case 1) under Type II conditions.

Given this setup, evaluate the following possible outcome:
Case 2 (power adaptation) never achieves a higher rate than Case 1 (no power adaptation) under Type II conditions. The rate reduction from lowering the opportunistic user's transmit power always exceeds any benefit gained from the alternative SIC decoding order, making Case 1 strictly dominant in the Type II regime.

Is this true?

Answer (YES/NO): NO